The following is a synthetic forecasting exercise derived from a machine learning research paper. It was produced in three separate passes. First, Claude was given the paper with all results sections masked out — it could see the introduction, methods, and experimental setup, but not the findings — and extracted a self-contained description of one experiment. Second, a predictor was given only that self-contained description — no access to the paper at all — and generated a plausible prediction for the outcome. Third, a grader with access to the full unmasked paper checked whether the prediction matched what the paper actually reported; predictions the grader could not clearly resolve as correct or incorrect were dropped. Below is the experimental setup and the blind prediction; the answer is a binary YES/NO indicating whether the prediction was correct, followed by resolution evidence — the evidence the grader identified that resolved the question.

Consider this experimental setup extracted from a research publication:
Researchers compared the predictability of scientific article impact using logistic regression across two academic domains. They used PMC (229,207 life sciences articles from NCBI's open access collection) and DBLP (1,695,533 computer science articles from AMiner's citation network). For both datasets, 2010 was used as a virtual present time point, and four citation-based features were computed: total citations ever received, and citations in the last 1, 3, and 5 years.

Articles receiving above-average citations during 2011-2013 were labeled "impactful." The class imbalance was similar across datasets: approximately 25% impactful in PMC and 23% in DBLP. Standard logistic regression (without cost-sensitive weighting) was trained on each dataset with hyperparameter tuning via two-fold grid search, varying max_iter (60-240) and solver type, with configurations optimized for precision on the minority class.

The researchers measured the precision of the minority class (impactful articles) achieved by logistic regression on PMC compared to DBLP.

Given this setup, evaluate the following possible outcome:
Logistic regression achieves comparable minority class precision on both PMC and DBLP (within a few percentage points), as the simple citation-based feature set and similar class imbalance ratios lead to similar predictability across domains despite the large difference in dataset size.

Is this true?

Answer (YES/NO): NO